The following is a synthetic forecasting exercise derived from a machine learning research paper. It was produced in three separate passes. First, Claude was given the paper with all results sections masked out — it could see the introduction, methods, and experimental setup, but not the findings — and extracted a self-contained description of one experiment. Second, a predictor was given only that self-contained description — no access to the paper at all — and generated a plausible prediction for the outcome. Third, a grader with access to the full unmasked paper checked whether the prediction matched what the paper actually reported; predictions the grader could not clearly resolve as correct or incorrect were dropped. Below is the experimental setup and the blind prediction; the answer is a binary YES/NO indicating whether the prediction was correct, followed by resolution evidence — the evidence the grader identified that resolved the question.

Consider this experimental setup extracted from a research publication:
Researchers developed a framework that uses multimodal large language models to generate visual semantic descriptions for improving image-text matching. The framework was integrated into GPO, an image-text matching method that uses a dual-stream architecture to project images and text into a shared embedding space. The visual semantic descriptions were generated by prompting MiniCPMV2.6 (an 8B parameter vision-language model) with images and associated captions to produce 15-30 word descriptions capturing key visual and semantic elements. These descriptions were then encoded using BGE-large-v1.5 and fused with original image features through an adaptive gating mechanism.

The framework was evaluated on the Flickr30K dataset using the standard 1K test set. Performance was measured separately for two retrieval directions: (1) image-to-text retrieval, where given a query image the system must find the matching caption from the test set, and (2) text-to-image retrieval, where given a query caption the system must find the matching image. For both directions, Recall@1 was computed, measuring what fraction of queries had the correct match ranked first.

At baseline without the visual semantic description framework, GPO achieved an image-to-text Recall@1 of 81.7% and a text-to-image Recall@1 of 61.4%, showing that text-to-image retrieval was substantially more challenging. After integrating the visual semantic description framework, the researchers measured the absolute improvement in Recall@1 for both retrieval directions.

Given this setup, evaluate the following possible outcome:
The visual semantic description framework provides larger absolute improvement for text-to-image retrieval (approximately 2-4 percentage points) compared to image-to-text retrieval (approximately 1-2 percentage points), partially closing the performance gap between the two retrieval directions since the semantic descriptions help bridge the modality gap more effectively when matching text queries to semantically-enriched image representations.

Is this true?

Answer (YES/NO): NO